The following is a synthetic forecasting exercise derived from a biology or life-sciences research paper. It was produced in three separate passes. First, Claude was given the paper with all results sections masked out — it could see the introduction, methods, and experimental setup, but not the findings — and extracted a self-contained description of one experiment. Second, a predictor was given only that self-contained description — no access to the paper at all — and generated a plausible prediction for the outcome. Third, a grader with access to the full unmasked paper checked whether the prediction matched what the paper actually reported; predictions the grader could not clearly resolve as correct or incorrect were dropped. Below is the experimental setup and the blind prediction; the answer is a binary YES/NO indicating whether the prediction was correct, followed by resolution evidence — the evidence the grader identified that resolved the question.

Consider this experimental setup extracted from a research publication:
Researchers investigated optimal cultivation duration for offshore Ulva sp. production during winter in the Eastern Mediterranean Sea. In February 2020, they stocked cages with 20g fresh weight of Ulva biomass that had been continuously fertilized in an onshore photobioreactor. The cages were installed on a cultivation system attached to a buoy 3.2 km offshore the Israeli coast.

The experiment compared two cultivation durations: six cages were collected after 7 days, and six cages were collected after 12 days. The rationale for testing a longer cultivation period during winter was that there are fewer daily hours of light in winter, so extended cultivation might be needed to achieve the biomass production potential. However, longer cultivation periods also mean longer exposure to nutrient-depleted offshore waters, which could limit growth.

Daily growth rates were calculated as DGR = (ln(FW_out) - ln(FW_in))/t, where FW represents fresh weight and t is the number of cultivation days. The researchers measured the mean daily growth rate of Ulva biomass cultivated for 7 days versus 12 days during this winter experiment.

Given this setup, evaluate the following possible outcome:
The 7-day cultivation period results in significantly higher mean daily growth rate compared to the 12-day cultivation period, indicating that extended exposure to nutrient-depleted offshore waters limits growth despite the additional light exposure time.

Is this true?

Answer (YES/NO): NO